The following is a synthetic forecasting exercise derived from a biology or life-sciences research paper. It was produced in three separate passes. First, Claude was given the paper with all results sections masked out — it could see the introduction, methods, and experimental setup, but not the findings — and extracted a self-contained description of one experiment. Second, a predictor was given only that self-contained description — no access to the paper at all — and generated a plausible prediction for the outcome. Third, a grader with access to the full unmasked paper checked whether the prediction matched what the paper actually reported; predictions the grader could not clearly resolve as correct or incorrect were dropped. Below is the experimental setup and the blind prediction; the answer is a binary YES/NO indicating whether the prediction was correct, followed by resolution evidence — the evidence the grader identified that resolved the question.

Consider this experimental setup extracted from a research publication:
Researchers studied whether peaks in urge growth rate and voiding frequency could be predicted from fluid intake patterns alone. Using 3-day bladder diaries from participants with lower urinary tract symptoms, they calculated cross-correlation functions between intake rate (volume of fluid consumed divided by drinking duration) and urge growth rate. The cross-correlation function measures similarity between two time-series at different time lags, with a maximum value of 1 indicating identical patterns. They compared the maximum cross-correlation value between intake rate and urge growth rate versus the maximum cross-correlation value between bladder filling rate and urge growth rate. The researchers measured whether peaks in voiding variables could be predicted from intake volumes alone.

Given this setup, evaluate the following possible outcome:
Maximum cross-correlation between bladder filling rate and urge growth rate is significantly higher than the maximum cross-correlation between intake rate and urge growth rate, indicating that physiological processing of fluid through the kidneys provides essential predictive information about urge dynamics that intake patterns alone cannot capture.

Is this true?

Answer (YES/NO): YES